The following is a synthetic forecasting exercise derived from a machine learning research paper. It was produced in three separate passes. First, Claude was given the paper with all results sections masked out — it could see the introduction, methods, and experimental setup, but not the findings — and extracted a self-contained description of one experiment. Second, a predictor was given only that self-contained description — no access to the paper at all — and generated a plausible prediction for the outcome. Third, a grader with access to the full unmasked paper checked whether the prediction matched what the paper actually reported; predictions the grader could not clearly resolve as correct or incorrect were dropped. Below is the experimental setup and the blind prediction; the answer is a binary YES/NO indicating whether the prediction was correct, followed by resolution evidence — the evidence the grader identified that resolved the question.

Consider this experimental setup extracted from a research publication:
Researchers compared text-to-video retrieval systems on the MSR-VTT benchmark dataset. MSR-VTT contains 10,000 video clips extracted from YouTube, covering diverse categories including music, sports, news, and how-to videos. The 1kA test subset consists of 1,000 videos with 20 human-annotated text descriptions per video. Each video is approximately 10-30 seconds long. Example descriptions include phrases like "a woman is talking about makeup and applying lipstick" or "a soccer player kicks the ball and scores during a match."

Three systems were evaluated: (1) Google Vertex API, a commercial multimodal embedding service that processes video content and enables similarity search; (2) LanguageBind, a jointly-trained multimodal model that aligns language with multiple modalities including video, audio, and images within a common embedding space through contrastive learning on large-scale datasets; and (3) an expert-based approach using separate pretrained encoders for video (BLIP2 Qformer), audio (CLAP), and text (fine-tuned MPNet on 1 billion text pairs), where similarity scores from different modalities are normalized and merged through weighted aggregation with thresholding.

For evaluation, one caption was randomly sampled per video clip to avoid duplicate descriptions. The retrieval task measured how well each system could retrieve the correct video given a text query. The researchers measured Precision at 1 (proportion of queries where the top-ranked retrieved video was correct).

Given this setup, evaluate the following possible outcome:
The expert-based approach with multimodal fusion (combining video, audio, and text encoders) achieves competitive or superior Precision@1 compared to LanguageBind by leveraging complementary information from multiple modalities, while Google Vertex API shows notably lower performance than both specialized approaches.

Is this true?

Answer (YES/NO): NO